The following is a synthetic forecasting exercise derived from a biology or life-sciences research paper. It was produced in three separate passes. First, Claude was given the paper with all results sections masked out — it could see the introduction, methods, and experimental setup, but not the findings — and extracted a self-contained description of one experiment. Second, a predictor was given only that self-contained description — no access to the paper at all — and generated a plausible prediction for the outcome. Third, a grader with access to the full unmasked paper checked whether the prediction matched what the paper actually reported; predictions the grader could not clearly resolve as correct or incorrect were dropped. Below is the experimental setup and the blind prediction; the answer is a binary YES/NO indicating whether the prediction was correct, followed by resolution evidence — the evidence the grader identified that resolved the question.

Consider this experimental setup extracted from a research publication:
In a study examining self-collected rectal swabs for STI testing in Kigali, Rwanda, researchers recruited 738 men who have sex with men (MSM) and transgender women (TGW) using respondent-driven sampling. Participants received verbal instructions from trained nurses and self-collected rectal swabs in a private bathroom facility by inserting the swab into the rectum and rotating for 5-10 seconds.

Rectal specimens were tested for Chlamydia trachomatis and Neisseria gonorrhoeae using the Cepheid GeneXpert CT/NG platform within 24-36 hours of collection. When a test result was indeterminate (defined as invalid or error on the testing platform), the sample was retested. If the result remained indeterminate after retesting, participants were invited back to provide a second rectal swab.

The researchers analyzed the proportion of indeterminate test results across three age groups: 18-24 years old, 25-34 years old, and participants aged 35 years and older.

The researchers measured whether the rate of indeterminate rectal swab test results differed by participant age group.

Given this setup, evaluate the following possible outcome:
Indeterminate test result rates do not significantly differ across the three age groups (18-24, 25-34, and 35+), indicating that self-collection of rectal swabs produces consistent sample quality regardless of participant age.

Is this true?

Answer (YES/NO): NO